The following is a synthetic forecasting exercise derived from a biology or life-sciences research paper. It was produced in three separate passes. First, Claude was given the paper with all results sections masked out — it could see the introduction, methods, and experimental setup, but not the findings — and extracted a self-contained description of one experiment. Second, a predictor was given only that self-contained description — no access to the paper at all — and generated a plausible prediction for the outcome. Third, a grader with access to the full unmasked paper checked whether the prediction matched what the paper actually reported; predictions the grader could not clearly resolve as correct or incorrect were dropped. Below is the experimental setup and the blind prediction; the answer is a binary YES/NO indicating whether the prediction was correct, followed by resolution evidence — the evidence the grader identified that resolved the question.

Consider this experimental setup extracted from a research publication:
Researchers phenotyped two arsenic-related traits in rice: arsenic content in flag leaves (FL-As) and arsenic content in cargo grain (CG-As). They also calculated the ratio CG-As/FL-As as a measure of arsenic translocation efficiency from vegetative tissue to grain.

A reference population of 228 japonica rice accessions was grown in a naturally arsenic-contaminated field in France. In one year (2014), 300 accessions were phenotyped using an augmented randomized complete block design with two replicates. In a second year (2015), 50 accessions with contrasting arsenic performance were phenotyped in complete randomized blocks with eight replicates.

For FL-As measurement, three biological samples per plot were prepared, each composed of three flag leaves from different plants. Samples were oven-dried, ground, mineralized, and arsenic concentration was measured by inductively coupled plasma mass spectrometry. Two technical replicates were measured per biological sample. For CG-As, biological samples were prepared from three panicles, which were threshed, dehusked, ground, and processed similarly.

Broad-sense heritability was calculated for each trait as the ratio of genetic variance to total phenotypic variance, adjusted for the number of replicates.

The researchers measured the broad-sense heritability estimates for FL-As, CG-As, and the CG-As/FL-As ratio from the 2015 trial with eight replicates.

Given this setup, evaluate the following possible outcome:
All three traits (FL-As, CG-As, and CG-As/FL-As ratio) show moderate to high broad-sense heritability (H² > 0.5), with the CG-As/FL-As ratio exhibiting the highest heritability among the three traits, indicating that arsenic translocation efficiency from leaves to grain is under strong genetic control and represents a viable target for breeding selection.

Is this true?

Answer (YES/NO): NO